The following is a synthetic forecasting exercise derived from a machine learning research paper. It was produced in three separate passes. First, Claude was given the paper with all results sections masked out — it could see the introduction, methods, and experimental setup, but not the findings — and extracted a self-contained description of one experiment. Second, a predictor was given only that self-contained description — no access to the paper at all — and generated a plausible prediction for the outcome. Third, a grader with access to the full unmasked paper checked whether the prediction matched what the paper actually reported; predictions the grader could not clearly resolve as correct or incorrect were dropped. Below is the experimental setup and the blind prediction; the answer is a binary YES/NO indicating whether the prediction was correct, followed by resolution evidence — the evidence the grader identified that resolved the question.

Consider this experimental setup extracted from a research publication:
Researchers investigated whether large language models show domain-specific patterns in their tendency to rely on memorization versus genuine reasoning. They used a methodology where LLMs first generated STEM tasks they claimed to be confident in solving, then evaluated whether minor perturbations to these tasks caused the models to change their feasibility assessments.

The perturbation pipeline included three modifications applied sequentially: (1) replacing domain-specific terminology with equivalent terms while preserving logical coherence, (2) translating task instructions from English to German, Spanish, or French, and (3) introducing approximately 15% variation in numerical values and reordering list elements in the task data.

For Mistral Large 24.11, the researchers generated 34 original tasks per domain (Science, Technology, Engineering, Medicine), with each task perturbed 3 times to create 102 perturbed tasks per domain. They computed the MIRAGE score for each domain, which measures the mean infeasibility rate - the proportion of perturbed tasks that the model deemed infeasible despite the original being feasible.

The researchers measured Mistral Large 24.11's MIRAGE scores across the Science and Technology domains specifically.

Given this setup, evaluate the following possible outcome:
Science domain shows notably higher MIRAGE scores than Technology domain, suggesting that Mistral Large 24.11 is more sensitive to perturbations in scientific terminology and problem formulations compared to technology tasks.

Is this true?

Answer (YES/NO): YES